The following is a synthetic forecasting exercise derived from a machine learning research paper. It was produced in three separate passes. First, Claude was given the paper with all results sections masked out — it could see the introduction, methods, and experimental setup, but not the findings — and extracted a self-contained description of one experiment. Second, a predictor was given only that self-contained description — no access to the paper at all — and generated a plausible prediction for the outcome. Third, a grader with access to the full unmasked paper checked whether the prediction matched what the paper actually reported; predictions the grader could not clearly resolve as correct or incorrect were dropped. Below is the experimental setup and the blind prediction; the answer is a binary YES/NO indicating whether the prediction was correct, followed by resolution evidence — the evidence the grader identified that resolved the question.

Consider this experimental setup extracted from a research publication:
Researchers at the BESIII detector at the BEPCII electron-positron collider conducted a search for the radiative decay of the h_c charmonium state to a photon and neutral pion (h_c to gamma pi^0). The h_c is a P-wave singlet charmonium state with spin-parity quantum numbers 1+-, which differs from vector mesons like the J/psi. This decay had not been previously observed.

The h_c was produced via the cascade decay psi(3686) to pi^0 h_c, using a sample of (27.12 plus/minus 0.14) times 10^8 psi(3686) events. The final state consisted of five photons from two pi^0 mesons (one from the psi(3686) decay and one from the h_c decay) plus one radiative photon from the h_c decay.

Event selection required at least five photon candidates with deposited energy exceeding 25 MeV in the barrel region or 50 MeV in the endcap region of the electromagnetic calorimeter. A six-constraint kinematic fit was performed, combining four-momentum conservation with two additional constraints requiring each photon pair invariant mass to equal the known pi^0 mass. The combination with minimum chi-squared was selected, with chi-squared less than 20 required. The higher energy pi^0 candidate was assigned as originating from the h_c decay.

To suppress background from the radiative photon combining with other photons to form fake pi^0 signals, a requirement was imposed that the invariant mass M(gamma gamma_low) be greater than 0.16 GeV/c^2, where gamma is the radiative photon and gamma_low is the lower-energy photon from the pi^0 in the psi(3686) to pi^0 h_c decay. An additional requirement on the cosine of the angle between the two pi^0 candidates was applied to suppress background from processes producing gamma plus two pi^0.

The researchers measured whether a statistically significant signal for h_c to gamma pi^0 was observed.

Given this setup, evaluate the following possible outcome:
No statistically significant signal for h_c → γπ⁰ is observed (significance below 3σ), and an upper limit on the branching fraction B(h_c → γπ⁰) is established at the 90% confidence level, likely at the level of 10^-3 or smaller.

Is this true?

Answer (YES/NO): YES